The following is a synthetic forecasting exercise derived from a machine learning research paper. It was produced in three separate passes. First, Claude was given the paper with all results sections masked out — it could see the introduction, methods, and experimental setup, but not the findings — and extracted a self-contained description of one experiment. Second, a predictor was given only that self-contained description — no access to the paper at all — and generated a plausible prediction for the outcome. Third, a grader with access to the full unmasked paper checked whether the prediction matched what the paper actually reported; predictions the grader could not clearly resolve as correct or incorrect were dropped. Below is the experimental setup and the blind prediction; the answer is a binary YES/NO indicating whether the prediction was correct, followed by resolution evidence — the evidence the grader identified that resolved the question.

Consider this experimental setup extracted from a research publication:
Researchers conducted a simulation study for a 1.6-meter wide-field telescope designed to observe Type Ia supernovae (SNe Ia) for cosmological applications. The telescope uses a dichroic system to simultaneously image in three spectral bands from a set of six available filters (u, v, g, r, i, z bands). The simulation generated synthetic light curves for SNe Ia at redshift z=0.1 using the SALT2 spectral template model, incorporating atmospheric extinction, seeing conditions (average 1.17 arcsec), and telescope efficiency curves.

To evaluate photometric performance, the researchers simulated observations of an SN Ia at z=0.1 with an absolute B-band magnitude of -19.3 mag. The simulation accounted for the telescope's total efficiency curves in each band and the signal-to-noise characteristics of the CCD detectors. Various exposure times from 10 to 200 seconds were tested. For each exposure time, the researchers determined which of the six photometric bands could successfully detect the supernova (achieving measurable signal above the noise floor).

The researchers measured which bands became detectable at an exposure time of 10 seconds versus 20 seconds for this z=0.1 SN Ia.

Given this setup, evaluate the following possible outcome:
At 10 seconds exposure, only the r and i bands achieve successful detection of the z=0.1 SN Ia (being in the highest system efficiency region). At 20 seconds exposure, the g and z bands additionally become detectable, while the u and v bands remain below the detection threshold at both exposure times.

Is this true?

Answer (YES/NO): NO